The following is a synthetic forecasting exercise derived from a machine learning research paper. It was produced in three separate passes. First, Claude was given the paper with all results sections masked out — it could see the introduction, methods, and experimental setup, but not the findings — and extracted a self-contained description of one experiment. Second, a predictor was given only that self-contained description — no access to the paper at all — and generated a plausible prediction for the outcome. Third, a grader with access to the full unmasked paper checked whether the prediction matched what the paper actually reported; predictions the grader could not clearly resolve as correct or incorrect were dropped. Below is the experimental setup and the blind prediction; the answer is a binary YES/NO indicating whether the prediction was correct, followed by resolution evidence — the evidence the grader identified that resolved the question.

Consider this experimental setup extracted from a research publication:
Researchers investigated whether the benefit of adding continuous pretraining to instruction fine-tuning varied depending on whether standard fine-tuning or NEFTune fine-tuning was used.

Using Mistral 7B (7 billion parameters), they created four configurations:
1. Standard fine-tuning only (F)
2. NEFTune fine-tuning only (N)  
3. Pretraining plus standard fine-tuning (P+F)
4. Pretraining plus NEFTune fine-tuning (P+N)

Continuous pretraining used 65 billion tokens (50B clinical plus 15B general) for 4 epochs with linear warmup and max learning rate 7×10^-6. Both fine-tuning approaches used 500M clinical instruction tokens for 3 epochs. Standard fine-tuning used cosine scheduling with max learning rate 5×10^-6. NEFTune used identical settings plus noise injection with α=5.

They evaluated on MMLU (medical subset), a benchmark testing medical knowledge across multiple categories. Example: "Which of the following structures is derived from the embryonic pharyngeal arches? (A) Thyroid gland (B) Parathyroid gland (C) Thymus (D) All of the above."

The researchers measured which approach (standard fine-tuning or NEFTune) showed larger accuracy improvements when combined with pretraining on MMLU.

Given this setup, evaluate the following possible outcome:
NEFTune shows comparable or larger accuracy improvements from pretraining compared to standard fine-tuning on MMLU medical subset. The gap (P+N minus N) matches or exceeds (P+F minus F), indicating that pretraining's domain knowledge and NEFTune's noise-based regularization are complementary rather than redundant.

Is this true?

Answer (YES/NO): NO